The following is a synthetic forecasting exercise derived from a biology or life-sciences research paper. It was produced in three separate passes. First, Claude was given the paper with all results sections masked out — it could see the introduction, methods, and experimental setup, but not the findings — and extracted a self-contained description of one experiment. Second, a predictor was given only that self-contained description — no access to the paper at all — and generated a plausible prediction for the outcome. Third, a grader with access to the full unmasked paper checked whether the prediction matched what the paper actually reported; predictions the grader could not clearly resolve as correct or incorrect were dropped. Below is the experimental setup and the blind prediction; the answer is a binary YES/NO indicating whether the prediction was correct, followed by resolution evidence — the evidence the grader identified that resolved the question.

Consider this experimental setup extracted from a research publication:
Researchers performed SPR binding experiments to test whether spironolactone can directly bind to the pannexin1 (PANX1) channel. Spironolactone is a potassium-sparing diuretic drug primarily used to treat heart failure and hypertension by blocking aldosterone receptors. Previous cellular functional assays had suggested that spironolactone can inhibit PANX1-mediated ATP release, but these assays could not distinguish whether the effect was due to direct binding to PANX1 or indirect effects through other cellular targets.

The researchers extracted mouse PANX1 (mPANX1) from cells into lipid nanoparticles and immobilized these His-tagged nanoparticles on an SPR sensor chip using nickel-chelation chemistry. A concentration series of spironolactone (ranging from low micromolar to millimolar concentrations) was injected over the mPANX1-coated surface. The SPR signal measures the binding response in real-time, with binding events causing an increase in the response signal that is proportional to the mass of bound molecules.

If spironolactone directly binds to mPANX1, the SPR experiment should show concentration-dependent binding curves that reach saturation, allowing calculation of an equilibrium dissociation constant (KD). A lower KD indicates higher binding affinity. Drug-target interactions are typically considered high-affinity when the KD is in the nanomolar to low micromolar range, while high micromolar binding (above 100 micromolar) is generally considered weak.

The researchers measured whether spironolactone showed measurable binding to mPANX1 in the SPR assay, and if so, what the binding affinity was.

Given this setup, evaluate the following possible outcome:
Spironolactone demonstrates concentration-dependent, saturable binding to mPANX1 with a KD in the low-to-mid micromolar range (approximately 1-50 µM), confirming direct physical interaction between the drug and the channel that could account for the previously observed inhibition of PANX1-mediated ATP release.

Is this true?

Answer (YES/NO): NO